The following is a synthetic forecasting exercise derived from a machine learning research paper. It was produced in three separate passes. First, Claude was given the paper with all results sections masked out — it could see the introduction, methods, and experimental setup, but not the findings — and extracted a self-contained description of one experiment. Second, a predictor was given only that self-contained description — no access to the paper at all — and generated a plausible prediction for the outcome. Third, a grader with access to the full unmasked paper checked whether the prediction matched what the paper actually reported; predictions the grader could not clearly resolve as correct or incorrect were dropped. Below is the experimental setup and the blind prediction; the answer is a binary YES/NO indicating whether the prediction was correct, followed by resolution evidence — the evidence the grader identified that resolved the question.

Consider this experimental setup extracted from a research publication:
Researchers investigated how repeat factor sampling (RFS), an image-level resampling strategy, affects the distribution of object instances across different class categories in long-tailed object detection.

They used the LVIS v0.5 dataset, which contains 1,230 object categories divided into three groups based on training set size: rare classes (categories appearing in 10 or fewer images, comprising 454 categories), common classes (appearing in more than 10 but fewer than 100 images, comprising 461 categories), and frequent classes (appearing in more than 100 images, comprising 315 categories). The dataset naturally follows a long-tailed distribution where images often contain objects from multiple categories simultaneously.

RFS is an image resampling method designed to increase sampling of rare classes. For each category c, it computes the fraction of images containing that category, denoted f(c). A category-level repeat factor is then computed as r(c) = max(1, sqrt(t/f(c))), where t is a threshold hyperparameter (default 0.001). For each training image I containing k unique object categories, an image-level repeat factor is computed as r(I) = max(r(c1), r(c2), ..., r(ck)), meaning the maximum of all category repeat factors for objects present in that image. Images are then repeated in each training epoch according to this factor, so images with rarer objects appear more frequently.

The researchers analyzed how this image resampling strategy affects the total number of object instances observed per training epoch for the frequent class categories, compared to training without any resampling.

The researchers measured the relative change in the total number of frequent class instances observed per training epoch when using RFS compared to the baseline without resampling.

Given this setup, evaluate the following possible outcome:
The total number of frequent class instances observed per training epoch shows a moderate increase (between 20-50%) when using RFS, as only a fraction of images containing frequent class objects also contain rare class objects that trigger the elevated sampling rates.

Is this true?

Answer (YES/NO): NO